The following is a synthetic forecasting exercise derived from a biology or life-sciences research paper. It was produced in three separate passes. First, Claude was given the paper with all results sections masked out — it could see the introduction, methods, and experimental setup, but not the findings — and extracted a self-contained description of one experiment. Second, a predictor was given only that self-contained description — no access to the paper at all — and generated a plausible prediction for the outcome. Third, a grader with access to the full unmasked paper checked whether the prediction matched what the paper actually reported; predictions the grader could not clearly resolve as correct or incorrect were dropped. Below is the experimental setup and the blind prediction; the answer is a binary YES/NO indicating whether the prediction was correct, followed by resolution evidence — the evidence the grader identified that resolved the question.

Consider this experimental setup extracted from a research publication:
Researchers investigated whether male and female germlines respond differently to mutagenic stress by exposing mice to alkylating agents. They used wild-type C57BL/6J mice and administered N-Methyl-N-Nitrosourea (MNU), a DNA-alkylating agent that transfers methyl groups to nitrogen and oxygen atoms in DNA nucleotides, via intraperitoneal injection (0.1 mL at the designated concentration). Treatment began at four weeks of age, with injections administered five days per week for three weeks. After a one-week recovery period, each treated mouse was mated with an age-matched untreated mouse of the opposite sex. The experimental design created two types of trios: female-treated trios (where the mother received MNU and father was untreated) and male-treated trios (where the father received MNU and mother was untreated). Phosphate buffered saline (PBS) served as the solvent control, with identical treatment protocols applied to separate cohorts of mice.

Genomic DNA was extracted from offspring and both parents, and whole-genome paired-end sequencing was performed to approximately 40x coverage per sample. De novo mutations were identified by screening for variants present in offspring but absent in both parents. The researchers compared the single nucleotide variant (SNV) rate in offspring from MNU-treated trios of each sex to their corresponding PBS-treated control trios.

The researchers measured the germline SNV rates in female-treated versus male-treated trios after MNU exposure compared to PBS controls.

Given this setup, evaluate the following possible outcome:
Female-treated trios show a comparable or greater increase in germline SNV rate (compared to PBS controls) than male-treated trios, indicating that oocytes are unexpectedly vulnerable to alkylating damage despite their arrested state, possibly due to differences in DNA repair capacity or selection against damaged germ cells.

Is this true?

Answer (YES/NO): NO